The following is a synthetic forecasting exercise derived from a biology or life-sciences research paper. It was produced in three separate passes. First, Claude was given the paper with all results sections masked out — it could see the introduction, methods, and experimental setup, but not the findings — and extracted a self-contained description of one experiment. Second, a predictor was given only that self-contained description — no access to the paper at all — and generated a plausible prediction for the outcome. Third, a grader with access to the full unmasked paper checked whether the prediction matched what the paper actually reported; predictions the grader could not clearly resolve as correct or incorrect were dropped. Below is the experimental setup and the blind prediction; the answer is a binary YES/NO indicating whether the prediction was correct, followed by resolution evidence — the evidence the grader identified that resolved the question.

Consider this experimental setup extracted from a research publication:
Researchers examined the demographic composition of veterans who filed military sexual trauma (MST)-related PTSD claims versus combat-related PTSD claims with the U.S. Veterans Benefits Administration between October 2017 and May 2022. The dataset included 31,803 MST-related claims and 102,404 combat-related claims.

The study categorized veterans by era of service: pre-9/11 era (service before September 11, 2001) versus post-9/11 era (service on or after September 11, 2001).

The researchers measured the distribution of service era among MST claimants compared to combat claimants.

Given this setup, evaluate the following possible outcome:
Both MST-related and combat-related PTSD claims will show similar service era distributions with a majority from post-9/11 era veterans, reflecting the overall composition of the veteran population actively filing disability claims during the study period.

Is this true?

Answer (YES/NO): NO